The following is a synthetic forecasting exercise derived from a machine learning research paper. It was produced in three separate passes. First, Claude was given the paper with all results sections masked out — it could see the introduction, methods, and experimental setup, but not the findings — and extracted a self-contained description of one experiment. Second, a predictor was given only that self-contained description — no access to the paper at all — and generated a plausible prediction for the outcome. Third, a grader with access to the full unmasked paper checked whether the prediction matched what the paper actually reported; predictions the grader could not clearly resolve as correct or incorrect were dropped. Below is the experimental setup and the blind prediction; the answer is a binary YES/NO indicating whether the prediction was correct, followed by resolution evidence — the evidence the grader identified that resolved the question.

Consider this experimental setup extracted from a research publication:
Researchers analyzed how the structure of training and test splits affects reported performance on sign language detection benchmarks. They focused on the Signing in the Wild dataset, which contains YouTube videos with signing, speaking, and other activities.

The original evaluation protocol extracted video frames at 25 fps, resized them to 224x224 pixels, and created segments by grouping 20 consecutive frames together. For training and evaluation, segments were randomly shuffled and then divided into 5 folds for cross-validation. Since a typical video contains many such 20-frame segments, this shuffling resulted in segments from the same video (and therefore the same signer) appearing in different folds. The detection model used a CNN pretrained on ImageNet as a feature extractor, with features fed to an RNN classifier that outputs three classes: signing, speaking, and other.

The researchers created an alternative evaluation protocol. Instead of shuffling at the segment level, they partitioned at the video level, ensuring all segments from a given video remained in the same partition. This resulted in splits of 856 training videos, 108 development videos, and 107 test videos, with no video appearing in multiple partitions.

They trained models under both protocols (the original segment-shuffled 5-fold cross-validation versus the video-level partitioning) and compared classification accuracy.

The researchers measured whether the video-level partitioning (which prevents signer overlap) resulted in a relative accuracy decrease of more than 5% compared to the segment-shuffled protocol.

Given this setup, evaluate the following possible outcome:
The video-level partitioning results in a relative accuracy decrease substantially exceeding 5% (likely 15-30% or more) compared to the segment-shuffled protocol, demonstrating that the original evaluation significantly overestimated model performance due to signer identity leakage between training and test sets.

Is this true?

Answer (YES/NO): NO